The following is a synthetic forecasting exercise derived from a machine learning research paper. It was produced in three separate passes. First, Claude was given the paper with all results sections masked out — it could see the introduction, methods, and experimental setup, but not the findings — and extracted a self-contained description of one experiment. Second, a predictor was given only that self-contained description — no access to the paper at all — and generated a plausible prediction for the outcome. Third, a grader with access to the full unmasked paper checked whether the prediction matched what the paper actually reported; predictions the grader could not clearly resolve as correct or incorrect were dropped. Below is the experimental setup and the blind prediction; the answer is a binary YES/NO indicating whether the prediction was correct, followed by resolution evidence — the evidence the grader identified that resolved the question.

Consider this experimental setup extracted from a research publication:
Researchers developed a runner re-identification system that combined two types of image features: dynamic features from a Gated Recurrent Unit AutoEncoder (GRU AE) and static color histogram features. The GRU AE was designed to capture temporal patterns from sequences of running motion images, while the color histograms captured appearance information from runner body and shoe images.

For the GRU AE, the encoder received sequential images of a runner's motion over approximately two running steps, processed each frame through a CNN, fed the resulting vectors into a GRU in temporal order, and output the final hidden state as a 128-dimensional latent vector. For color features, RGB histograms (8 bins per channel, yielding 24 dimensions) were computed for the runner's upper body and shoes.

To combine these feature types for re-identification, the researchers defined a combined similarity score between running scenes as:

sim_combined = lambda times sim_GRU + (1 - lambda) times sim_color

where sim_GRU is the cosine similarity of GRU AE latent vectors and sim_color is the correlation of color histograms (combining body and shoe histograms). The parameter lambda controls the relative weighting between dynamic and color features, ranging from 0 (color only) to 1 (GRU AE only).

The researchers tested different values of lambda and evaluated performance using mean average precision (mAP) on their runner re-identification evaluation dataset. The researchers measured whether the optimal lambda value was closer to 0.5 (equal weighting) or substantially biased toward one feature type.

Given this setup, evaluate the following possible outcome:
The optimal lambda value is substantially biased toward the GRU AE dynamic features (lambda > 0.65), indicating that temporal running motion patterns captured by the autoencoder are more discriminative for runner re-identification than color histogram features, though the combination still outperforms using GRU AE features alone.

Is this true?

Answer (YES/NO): NO